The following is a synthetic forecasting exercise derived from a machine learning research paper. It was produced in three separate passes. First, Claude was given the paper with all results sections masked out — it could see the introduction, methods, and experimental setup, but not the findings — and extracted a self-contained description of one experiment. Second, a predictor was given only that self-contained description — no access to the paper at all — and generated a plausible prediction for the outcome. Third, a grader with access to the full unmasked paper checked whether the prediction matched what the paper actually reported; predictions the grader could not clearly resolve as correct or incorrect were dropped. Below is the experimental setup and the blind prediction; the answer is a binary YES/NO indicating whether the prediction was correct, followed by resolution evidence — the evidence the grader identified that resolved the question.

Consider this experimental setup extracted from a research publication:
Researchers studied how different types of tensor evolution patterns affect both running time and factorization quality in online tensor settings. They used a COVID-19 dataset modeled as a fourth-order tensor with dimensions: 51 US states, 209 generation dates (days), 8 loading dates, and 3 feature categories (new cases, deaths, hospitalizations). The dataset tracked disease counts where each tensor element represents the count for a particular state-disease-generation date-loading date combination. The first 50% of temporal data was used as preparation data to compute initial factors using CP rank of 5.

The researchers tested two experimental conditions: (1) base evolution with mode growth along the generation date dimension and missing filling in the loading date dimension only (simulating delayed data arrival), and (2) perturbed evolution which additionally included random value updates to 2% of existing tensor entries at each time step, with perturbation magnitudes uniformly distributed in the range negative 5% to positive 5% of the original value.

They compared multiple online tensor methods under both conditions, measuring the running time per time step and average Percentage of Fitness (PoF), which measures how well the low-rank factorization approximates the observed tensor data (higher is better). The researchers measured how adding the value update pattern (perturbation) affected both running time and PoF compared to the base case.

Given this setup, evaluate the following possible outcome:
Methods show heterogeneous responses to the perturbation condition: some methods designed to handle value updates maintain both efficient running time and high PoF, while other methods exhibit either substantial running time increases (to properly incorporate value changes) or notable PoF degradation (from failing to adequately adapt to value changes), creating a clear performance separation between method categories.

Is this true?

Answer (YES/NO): NO